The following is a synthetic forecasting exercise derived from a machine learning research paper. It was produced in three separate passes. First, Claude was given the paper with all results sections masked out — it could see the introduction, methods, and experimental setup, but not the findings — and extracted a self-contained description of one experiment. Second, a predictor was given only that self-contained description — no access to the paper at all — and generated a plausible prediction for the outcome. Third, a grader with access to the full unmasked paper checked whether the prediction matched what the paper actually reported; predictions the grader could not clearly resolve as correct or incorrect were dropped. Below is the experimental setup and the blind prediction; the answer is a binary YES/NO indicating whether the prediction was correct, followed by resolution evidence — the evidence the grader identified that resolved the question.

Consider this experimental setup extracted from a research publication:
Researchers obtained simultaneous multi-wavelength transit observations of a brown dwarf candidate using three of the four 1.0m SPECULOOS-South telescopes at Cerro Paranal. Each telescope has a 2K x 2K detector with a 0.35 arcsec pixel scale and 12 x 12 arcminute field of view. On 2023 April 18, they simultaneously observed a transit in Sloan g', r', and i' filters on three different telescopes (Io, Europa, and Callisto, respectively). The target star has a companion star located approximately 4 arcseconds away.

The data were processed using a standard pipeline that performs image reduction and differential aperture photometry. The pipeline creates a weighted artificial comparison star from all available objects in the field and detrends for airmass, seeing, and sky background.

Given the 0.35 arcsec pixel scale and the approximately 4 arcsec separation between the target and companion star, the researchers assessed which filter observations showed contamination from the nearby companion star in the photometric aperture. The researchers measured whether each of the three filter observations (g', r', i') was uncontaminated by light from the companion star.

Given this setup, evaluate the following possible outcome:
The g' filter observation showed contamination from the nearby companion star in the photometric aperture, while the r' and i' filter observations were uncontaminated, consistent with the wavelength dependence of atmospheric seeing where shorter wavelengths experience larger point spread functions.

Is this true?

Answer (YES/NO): NO